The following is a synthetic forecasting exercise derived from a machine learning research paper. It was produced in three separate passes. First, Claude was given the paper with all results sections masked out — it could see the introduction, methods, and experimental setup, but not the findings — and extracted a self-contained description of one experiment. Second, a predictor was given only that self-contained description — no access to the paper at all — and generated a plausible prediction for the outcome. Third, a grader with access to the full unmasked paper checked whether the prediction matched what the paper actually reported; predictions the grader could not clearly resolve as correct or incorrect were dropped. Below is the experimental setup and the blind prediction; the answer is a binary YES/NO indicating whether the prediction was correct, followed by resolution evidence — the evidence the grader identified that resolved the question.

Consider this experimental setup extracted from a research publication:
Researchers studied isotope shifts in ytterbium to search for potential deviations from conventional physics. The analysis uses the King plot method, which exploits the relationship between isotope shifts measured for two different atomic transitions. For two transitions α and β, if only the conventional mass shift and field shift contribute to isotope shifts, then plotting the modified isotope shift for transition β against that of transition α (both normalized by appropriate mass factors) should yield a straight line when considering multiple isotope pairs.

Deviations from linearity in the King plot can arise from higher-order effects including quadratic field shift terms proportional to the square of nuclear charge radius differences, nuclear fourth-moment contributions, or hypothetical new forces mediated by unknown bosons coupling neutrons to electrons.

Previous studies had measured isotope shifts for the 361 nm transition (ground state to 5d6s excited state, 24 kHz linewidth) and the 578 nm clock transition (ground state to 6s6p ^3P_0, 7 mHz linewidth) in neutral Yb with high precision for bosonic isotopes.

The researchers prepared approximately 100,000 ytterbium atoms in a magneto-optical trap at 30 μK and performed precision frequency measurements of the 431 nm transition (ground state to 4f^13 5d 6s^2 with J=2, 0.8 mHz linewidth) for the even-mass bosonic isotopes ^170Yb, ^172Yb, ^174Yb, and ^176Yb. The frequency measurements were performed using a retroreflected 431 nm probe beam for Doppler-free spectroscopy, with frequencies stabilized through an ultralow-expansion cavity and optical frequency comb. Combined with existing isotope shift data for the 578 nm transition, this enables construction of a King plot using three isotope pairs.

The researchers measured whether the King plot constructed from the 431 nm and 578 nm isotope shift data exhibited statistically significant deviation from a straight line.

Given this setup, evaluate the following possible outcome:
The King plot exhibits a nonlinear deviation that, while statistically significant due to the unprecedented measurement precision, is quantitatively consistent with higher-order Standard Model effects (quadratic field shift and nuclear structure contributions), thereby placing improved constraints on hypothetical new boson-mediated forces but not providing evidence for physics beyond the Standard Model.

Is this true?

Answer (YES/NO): NO